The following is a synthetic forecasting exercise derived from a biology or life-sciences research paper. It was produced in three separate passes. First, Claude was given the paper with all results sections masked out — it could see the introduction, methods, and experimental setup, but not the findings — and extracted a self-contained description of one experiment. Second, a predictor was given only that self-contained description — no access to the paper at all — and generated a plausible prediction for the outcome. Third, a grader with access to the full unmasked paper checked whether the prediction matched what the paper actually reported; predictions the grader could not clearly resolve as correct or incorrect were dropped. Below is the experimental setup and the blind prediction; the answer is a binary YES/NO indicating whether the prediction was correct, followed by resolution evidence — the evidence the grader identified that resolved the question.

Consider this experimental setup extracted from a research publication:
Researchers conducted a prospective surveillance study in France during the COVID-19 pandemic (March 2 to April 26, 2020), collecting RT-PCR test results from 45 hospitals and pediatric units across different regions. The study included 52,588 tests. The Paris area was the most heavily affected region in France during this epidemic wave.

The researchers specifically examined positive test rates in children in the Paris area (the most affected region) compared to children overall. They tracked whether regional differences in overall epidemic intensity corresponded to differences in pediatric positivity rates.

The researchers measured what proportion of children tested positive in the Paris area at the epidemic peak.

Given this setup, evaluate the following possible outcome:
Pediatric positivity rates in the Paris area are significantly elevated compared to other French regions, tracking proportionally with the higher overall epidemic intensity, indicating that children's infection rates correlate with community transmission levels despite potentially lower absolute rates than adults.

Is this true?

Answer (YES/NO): YES